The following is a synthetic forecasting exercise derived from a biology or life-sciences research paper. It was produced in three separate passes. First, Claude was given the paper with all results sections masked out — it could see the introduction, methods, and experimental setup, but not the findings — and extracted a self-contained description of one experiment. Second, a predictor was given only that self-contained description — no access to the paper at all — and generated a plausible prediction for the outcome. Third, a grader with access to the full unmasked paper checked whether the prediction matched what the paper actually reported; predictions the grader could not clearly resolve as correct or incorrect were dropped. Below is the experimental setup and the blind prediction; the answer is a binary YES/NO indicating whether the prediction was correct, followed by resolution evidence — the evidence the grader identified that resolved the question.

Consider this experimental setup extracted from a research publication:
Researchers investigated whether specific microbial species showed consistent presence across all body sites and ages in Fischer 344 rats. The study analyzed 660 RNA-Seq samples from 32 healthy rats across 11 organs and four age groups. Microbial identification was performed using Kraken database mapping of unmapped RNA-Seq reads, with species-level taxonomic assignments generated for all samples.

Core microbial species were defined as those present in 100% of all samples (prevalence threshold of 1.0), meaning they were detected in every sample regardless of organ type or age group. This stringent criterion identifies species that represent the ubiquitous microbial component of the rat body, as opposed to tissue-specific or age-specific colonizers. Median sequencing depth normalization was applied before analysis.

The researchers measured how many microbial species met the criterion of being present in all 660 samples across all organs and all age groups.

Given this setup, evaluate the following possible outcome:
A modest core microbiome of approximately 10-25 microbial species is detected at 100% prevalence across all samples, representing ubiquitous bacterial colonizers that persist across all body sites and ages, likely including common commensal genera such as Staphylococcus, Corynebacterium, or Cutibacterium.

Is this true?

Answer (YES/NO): YES